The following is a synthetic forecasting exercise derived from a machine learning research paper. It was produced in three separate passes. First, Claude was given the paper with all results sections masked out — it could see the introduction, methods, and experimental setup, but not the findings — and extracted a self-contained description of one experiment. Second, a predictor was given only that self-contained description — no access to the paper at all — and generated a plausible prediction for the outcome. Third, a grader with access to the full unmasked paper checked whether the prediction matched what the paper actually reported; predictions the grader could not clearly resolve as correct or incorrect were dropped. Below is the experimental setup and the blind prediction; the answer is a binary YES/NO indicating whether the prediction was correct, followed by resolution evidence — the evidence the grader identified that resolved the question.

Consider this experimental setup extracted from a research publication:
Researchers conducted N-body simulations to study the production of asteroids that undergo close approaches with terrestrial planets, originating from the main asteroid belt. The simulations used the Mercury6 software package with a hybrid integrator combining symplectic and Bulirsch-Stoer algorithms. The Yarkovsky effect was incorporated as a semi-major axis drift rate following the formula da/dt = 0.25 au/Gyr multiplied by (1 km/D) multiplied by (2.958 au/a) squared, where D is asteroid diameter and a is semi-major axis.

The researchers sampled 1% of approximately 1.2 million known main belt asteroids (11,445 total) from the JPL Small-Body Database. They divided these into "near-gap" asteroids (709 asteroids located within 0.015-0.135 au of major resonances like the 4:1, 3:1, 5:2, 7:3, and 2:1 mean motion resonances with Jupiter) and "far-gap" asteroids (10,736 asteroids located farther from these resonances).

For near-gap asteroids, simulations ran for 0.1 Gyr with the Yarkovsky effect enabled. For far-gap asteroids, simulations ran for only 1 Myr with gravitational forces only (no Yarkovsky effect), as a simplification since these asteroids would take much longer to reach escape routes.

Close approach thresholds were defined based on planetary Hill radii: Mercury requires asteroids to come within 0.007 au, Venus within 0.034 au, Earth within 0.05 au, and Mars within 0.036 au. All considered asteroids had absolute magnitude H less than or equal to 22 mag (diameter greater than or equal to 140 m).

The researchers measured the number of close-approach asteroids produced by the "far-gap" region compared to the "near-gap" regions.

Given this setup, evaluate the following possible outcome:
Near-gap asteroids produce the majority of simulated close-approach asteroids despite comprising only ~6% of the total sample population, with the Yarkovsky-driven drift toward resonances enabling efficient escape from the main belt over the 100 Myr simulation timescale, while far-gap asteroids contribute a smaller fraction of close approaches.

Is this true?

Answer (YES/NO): YES